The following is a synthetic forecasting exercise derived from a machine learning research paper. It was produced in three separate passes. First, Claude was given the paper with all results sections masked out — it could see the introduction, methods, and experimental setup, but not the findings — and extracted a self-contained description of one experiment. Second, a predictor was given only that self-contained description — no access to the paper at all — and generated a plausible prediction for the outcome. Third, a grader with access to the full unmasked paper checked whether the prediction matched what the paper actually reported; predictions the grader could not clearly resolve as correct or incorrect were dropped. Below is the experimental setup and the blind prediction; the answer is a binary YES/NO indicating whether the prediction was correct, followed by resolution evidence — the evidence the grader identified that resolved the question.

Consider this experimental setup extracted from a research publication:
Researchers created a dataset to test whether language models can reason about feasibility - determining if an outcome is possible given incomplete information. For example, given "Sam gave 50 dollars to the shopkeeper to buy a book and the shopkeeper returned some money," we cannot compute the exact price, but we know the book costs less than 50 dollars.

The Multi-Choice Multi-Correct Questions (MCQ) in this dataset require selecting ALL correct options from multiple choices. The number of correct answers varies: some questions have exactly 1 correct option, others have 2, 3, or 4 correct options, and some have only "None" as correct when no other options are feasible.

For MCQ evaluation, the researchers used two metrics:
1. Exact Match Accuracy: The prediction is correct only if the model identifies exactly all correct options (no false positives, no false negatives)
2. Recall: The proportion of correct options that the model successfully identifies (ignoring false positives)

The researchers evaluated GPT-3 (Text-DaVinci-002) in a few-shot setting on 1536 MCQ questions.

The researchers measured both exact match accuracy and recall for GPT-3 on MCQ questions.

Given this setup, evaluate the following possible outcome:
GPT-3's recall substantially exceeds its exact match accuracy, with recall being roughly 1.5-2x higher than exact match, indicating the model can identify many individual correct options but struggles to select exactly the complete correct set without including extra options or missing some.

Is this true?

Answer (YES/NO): NO